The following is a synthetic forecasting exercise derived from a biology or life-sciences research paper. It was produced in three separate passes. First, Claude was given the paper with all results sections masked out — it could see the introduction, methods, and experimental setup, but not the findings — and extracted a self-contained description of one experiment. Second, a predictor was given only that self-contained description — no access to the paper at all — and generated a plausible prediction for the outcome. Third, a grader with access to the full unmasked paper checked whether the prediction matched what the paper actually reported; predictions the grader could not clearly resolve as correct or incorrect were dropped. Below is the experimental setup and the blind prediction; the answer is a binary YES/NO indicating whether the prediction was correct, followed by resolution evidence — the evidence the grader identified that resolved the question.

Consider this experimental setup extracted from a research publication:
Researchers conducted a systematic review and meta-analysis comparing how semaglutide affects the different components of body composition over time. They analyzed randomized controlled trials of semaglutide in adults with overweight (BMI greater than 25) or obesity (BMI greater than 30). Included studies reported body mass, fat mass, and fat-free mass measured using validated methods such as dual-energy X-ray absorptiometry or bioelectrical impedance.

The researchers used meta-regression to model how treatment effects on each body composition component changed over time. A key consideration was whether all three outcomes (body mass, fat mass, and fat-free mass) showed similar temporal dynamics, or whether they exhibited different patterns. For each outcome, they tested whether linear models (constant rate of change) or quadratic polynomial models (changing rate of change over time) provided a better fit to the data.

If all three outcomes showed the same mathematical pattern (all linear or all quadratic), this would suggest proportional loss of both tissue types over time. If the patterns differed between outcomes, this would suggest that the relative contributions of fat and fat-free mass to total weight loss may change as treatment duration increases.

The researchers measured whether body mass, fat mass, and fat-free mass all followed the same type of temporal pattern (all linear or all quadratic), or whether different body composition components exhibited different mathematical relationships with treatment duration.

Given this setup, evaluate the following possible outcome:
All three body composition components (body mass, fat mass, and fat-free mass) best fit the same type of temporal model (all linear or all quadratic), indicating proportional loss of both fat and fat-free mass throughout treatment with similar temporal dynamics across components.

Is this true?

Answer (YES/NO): NO